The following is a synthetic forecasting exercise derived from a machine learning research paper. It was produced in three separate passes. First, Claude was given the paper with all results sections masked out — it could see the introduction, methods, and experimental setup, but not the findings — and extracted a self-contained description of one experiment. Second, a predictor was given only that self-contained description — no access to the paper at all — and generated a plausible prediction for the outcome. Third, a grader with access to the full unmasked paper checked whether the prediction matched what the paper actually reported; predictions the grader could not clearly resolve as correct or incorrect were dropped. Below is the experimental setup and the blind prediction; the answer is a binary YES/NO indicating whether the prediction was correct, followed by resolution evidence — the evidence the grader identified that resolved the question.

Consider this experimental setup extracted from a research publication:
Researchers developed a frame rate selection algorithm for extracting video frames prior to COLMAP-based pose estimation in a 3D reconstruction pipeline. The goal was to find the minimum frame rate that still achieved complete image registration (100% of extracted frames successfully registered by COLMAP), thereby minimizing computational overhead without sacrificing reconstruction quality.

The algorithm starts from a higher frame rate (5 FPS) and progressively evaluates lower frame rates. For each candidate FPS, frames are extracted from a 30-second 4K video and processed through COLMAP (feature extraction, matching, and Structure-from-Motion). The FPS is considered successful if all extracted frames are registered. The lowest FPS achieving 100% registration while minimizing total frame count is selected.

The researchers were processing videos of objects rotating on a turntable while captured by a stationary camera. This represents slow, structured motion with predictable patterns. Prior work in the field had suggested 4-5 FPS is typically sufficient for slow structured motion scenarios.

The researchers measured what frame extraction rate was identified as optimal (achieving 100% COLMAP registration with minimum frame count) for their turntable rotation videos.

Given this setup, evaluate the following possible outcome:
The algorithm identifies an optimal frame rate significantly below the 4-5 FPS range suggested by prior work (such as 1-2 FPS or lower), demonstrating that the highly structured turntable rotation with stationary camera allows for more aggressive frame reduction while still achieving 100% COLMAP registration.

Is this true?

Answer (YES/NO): NO